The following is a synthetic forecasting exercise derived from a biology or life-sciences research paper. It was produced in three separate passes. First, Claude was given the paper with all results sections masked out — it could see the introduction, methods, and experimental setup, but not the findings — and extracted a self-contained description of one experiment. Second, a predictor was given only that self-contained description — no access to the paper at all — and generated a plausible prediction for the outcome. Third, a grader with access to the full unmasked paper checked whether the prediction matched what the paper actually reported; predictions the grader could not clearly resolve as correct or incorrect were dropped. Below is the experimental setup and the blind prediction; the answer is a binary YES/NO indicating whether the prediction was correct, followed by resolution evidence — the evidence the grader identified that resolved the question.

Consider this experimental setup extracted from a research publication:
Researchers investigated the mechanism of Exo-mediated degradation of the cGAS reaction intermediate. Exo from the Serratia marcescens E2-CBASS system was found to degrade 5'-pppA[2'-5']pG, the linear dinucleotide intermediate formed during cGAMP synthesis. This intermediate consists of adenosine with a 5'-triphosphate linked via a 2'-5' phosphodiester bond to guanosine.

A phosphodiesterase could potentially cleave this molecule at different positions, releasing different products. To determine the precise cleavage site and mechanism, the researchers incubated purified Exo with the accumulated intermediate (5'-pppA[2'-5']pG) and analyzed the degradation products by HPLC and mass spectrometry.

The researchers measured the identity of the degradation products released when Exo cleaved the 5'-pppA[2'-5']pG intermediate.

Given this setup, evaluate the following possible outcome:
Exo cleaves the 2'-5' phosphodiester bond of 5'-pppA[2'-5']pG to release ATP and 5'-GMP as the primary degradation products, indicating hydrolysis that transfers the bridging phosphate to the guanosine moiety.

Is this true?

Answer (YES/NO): YES